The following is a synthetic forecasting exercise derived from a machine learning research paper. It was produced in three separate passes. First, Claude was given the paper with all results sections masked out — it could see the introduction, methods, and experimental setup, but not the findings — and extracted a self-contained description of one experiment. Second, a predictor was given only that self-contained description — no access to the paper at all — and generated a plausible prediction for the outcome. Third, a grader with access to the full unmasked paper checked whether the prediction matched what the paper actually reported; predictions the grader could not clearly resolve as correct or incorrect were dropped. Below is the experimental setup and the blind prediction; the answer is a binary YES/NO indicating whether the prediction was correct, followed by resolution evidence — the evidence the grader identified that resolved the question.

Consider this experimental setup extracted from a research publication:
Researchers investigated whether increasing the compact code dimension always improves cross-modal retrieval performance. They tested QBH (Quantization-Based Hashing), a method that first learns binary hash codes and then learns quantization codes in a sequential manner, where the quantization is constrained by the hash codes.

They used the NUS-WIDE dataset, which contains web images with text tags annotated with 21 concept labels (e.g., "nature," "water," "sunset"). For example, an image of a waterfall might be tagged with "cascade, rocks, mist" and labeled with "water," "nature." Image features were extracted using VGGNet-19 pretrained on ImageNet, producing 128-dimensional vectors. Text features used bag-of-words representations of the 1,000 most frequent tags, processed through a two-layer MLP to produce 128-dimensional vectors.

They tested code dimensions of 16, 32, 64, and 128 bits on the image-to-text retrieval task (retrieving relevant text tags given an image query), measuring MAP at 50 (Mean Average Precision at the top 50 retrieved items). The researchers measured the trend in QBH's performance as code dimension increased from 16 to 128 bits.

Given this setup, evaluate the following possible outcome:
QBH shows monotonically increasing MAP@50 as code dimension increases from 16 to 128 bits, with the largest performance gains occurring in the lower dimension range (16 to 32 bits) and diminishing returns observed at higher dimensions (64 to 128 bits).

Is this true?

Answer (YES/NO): NO